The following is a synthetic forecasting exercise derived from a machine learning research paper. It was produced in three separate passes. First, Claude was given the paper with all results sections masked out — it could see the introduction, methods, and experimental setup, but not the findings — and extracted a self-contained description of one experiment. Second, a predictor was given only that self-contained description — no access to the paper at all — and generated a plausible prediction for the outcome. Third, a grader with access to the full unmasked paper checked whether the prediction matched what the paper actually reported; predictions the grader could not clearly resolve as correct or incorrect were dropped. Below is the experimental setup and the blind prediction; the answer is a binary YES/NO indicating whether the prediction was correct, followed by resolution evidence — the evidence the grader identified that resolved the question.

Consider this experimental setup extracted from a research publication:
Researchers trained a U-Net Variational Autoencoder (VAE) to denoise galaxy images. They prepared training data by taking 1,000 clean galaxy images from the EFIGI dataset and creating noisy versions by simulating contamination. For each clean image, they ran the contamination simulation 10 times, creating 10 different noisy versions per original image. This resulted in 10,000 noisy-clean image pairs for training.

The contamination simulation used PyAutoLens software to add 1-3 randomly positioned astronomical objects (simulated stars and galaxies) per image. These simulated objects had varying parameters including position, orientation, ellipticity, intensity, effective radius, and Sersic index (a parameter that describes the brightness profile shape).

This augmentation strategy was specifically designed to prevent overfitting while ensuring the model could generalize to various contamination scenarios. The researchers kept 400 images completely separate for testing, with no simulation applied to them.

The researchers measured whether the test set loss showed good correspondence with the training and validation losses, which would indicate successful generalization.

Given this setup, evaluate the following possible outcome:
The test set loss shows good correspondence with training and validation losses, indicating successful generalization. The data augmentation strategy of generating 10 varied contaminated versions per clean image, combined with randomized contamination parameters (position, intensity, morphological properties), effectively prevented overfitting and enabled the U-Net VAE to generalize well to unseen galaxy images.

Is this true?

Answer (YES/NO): YES